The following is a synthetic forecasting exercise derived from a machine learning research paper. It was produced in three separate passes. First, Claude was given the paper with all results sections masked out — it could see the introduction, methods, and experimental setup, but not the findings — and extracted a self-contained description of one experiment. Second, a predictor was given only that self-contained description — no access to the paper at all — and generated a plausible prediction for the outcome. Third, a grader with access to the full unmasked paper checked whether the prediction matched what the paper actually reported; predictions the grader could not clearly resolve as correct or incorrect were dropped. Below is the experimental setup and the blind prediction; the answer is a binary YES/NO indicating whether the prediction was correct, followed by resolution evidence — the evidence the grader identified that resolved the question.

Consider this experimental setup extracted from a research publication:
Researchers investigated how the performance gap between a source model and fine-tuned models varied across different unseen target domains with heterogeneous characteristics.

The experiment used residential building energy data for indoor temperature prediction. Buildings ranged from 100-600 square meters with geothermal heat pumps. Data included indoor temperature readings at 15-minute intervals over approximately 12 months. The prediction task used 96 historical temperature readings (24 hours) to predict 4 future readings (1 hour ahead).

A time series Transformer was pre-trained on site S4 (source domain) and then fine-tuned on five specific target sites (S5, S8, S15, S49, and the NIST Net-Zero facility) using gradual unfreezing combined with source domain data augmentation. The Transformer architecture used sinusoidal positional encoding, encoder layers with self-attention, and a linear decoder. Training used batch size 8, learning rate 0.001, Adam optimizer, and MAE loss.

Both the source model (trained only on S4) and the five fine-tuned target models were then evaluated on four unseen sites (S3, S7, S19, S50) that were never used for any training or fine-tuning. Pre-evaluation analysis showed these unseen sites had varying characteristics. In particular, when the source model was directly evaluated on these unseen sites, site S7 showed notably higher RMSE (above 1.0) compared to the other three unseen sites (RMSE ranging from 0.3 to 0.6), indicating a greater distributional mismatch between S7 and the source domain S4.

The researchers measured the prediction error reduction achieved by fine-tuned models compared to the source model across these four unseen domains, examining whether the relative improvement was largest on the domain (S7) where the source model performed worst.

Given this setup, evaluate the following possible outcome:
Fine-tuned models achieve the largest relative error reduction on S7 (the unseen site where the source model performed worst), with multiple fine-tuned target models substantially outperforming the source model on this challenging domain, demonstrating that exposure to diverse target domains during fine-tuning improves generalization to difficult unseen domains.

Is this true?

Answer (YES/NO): YES